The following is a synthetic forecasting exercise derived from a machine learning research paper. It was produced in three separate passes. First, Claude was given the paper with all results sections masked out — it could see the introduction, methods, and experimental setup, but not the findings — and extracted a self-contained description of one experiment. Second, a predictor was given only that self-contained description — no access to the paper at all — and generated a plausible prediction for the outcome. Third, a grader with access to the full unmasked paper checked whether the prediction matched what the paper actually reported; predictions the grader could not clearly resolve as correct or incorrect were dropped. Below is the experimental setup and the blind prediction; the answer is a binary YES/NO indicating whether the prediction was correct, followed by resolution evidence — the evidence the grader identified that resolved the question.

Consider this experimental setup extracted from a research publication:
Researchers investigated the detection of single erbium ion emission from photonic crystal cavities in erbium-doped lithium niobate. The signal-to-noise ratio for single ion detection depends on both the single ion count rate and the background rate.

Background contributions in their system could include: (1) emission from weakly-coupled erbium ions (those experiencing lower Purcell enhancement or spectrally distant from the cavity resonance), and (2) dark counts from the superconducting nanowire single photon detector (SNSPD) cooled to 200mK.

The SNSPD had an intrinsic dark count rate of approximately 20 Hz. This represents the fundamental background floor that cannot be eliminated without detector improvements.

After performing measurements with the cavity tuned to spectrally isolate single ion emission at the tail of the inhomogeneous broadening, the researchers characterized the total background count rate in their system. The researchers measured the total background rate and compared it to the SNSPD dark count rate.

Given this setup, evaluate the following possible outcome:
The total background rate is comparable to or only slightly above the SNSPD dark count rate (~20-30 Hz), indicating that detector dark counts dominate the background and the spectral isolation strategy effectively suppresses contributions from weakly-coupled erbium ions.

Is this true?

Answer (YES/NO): NO